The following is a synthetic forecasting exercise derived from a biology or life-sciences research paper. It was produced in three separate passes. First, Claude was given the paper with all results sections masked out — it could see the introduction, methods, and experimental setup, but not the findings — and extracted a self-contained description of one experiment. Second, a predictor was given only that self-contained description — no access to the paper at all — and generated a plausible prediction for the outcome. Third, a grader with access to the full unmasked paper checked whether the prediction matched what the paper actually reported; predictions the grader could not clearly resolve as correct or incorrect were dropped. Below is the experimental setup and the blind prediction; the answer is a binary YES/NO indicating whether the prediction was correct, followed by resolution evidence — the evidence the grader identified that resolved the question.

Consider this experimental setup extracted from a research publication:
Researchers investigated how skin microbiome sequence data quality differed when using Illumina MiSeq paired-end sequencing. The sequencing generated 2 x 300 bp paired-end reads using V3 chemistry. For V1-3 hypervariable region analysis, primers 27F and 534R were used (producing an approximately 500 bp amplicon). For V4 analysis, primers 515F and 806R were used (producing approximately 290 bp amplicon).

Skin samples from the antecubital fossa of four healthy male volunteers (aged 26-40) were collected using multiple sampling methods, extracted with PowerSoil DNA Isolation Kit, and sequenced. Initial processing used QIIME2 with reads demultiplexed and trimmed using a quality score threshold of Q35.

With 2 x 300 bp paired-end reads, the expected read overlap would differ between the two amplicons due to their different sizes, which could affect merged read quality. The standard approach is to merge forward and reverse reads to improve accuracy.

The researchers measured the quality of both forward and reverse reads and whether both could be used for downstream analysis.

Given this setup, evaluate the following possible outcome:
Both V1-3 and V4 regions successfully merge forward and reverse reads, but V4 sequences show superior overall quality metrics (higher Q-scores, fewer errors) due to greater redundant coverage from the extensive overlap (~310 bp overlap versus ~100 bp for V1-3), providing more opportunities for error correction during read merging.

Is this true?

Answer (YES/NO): NO